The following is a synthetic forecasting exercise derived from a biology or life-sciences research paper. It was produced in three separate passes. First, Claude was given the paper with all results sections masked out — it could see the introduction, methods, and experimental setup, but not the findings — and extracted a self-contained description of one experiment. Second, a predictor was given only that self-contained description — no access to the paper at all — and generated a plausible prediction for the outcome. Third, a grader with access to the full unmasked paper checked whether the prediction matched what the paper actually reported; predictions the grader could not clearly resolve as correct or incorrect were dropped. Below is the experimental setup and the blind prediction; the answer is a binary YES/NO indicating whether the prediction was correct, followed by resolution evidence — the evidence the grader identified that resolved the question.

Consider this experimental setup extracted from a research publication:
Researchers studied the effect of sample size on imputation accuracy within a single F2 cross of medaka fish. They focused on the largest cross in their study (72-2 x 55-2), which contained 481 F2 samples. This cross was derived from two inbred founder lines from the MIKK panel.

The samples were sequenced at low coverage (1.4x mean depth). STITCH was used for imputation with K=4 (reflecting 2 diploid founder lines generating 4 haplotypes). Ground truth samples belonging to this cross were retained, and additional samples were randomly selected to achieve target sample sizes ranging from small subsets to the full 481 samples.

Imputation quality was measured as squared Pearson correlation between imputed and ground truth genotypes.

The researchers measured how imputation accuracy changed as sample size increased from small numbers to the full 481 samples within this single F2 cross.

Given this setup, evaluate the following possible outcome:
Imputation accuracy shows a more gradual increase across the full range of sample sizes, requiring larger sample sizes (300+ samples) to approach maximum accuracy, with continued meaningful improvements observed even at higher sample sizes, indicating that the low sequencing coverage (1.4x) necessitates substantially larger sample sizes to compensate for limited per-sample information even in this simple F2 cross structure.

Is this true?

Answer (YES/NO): NO